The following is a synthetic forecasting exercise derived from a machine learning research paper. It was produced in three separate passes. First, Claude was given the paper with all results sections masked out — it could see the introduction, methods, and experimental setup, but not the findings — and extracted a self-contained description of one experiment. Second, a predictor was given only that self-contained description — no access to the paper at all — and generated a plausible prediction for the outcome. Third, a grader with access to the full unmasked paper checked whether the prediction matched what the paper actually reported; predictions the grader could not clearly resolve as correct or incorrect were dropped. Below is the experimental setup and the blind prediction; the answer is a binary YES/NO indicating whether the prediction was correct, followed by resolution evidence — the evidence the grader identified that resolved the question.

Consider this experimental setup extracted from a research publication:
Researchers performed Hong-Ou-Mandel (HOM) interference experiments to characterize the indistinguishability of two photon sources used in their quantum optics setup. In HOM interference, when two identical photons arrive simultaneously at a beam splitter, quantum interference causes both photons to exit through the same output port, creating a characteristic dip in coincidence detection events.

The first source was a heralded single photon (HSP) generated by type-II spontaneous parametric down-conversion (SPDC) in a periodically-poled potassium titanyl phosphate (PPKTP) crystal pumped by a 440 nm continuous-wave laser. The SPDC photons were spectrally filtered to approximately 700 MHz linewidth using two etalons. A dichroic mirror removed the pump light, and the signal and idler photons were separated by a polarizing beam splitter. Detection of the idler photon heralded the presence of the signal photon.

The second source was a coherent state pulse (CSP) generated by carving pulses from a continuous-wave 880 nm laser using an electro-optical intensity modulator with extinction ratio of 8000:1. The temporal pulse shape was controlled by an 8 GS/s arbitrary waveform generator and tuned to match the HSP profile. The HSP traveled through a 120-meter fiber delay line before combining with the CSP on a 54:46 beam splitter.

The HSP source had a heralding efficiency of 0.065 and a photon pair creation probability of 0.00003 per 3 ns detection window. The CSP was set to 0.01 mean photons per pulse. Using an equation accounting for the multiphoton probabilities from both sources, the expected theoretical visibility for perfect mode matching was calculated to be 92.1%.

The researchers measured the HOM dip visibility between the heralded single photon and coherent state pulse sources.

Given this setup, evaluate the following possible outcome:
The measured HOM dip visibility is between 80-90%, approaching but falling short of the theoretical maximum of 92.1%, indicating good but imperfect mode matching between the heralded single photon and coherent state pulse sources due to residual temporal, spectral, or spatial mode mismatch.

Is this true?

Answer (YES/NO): NO